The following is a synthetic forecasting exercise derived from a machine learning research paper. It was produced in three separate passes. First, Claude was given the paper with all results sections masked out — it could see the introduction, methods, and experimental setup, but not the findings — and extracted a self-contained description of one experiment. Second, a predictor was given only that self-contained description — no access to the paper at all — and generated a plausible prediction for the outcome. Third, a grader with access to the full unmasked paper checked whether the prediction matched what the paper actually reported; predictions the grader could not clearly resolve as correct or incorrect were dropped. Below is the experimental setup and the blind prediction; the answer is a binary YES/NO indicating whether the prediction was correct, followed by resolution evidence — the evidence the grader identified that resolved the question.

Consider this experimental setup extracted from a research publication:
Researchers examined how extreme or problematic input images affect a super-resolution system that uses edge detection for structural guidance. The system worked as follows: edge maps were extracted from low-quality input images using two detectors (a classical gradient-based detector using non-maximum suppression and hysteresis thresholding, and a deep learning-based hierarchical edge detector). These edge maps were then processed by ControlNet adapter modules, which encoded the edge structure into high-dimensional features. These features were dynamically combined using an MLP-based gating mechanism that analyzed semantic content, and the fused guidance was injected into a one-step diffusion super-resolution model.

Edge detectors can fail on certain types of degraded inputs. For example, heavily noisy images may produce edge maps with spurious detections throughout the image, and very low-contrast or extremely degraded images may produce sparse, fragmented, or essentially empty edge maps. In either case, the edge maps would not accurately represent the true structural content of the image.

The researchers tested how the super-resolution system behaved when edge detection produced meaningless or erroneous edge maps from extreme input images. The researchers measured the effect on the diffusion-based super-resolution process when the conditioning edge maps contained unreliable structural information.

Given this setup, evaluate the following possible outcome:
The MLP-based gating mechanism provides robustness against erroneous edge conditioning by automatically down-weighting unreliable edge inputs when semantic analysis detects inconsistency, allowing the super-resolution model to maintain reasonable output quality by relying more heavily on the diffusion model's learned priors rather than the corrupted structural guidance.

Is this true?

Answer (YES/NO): NO